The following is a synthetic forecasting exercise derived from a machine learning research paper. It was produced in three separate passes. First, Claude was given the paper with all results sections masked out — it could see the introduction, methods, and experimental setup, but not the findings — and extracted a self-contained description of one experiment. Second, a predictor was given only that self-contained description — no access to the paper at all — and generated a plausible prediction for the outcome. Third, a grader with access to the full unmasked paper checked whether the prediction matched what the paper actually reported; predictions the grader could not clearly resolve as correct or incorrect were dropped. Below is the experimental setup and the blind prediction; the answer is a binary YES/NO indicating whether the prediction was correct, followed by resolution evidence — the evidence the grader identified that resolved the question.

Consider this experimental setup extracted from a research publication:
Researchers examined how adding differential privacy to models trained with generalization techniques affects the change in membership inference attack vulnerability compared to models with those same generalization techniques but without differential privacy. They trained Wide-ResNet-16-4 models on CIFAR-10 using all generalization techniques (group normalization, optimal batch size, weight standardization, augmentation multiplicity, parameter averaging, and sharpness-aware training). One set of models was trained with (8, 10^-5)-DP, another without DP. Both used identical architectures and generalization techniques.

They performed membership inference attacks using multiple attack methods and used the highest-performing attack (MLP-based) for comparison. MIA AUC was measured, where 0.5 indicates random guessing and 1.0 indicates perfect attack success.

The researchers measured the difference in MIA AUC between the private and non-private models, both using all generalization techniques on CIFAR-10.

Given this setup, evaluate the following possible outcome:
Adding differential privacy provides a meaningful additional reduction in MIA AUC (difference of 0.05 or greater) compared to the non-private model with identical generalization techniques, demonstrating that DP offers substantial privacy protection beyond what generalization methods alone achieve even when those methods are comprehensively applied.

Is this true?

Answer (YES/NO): YES